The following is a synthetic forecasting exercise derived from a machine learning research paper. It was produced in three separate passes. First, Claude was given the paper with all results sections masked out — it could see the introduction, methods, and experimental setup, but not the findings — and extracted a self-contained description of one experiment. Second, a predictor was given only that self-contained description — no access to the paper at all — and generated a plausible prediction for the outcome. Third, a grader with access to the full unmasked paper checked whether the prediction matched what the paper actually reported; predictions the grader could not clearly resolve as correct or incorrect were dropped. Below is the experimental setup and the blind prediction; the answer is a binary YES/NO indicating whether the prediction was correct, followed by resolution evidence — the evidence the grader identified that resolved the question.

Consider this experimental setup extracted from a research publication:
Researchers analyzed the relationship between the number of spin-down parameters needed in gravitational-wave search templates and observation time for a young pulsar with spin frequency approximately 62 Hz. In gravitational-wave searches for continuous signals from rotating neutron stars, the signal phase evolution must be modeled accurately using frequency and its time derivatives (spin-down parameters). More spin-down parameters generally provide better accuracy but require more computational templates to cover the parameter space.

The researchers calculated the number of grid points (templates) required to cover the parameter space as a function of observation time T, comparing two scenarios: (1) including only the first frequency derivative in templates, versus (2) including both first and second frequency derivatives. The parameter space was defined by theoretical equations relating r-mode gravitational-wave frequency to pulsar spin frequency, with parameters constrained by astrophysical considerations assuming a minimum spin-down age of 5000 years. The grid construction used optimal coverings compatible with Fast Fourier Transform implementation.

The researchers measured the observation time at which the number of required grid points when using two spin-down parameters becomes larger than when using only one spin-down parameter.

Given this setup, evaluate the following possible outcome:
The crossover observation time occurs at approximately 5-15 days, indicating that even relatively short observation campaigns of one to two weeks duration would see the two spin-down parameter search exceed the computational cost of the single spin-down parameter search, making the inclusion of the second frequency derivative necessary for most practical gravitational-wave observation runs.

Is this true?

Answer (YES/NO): NO